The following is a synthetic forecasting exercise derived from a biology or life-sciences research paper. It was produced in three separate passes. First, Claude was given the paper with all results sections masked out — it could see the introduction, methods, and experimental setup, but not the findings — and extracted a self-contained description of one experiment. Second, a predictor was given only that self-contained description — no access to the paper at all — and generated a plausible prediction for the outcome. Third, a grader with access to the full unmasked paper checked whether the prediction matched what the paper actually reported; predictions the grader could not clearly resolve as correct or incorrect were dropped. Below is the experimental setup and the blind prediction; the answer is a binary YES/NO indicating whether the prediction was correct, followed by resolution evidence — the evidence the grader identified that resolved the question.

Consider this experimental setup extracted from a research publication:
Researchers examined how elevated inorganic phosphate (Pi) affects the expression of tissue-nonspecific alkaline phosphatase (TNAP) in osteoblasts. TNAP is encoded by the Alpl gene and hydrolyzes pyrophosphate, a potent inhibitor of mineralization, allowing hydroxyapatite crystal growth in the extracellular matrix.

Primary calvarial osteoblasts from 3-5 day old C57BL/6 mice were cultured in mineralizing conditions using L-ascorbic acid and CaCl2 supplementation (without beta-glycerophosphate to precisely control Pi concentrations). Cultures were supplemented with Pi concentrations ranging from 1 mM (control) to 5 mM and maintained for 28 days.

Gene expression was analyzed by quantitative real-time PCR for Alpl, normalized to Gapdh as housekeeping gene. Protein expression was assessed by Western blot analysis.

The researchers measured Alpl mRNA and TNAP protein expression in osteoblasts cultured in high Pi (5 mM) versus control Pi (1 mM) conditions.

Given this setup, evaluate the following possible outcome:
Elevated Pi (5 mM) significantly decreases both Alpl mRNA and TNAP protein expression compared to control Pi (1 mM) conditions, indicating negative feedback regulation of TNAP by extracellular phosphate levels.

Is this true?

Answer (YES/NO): YES